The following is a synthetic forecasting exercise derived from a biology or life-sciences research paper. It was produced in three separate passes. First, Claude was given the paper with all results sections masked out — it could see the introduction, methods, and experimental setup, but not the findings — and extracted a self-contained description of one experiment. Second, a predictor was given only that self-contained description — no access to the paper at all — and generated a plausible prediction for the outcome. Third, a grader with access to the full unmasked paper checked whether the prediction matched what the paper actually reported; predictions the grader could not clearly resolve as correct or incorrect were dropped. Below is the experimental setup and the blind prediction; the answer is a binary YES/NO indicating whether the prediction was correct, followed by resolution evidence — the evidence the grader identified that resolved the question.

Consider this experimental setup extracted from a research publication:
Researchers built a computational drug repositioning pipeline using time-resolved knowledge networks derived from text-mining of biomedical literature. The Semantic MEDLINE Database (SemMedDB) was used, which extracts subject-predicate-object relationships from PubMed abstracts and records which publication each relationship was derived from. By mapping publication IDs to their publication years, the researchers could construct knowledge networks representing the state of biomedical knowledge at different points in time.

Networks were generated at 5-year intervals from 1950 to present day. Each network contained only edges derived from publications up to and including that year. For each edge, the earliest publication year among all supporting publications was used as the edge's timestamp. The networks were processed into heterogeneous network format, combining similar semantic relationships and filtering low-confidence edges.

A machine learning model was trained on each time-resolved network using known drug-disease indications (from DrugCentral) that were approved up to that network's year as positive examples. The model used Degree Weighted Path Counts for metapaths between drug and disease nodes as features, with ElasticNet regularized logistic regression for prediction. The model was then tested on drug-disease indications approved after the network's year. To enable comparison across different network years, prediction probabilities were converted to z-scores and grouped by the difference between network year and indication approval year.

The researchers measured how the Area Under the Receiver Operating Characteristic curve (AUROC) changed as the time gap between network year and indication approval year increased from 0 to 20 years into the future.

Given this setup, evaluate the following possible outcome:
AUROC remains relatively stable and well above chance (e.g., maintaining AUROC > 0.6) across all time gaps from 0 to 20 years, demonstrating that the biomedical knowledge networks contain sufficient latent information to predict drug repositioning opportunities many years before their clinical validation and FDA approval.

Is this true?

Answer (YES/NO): NO